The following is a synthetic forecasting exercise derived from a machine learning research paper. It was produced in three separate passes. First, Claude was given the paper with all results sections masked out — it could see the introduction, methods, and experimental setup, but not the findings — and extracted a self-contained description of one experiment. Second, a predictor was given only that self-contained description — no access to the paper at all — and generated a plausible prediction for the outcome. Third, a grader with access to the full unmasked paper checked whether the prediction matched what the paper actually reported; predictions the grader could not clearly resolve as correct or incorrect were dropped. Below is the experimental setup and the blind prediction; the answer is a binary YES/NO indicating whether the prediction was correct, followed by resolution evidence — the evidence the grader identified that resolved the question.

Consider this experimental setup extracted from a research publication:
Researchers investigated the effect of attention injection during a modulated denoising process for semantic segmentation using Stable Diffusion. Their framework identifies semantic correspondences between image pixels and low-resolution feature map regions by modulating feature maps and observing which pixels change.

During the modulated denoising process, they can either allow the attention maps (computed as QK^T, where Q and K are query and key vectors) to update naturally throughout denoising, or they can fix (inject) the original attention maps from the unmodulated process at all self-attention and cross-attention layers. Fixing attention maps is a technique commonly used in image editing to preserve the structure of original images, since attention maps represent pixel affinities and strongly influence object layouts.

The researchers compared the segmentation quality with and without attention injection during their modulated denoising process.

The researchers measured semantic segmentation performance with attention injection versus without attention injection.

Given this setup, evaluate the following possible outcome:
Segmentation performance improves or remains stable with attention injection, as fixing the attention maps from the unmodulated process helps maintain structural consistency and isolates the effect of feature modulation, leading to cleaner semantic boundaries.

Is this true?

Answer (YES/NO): YES